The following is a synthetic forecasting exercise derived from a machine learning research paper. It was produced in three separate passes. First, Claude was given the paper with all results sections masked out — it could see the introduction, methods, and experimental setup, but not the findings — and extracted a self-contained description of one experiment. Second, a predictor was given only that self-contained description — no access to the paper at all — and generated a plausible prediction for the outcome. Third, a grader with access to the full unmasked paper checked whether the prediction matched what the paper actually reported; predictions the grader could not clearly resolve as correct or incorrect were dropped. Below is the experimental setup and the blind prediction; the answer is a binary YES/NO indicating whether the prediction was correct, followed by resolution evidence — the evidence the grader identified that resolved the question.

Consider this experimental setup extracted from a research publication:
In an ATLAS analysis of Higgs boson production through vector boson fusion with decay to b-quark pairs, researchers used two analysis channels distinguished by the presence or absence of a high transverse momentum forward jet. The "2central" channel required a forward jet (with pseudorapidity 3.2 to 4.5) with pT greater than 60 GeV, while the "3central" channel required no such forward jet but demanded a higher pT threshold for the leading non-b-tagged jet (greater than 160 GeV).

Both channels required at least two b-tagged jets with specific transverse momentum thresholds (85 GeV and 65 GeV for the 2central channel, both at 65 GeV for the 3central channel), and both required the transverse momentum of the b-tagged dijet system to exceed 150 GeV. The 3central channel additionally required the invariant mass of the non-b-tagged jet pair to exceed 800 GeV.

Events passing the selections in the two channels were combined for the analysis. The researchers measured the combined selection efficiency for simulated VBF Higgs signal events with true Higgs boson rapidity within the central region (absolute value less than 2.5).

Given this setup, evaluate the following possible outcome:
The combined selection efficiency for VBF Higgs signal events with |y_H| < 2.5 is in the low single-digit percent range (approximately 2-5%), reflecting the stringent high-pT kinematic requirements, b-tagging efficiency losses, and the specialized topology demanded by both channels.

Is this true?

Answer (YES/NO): NO